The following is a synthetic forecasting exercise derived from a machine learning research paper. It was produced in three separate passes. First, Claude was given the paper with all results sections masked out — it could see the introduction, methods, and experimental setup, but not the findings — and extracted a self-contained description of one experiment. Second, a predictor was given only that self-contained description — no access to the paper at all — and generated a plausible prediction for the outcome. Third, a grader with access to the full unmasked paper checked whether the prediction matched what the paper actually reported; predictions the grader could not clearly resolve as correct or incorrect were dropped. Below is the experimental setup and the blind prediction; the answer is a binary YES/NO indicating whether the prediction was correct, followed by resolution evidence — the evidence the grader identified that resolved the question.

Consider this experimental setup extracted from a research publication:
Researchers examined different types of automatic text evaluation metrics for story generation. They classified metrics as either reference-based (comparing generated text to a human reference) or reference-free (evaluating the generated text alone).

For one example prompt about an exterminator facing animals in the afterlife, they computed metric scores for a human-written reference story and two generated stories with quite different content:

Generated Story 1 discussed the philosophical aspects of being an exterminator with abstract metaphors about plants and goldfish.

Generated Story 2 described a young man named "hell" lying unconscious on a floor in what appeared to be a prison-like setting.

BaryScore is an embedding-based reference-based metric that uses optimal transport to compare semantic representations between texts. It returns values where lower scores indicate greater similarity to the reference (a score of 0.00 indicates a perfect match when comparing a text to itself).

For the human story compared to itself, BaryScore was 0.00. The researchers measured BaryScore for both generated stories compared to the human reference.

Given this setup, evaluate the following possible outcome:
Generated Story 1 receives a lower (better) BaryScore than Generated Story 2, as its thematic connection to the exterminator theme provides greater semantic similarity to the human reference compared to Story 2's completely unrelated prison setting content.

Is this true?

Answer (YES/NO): NO